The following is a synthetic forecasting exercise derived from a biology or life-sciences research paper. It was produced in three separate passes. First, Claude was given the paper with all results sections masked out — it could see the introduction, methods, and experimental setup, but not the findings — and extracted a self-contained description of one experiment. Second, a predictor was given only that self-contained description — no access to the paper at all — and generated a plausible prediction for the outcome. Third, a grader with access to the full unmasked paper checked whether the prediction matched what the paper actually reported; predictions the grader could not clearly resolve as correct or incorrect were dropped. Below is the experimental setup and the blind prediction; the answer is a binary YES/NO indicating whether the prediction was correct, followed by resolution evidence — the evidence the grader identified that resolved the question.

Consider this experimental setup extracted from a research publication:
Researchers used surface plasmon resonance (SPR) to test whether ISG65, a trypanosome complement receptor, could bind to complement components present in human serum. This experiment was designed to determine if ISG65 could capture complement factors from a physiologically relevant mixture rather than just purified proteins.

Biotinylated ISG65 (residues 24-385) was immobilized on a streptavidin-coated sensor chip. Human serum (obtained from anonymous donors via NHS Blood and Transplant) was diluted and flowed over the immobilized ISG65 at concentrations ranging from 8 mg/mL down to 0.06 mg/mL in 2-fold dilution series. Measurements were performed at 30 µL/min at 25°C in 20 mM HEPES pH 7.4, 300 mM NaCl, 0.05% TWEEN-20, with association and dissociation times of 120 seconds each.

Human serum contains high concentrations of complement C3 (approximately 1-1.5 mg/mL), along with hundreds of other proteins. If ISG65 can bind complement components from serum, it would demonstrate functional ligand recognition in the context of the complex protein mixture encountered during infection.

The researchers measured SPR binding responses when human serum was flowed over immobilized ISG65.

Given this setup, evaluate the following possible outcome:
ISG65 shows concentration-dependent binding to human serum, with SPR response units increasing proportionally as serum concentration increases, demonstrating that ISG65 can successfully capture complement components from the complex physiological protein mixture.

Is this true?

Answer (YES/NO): YES